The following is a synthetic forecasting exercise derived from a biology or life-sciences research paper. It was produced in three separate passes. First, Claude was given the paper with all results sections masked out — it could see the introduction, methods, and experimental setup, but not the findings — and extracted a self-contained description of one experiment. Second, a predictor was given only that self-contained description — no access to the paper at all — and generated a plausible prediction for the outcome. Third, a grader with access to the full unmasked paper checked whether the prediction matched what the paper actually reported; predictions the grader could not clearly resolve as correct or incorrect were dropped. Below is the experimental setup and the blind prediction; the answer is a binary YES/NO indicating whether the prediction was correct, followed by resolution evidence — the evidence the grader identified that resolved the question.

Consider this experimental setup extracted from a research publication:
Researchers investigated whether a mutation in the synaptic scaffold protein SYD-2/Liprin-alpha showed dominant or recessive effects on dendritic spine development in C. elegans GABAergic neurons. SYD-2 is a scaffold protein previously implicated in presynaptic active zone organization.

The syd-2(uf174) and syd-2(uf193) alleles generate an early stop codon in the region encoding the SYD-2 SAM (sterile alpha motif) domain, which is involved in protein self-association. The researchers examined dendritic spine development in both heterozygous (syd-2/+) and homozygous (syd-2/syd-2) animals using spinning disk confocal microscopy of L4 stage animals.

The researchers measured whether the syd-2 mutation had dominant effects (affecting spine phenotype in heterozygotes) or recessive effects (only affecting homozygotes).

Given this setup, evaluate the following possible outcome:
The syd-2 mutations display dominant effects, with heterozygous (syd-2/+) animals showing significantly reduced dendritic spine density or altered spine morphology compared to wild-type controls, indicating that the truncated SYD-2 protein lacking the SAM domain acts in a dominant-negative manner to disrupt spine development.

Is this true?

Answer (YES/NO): YES